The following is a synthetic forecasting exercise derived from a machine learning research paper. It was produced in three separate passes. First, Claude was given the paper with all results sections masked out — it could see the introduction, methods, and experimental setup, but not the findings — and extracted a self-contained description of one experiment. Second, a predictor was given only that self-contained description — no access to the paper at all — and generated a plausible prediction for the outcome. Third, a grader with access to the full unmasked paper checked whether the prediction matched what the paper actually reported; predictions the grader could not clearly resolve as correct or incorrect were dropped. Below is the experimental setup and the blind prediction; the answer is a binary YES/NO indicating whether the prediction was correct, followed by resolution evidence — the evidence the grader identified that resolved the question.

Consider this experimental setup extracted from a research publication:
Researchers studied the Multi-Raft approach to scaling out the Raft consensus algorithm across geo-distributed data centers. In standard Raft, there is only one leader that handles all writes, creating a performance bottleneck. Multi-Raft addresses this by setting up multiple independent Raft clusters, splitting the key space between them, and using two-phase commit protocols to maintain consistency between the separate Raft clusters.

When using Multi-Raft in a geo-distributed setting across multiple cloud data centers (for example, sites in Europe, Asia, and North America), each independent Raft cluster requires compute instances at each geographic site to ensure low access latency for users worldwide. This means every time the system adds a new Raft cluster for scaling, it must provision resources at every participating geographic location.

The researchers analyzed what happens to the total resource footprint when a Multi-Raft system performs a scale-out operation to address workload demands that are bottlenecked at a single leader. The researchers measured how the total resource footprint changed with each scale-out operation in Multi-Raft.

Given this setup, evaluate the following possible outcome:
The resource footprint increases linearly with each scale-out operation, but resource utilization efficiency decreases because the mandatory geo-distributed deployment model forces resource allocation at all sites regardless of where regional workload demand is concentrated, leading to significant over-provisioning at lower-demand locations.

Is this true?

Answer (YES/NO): NO